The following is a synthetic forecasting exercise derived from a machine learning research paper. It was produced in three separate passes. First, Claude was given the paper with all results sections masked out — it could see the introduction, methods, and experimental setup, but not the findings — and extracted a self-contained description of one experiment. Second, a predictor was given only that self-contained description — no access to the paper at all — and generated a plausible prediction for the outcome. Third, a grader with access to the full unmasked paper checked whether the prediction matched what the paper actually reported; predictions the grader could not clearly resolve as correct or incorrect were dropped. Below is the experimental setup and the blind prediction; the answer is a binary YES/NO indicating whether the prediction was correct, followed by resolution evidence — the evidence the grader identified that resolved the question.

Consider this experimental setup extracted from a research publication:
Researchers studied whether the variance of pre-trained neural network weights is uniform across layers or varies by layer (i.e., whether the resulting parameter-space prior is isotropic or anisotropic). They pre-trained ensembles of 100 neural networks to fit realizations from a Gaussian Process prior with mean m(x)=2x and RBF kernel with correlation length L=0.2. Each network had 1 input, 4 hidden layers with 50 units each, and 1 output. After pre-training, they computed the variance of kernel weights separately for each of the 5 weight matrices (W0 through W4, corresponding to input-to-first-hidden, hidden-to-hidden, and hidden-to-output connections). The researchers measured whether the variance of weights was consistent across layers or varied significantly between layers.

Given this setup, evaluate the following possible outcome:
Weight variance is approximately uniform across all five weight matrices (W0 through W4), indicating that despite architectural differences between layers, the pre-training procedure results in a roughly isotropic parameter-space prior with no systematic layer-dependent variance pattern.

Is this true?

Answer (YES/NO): NO